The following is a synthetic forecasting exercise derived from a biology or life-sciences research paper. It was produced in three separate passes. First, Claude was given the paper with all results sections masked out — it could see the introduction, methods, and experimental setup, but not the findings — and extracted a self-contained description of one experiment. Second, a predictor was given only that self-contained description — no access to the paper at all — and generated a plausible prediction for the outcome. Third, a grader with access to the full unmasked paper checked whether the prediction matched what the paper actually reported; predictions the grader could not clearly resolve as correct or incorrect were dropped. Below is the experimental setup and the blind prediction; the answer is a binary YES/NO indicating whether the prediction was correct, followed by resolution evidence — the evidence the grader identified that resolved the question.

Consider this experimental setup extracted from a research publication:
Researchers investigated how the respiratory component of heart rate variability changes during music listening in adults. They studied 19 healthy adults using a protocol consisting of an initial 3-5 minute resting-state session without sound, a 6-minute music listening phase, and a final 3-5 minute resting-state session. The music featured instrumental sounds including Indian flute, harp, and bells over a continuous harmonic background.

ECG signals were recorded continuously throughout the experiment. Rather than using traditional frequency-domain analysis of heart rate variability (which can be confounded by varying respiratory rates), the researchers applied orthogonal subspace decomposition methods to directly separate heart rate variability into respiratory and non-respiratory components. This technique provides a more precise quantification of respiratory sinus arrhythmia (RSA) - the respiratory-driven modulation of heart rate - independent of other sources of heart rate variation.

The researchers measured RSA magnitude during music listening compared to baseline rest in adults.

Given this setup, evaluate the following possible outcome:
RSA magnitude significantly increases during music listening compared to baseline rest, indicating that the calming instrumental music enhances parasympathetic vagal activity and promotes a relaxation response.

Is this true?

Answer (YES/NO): NO